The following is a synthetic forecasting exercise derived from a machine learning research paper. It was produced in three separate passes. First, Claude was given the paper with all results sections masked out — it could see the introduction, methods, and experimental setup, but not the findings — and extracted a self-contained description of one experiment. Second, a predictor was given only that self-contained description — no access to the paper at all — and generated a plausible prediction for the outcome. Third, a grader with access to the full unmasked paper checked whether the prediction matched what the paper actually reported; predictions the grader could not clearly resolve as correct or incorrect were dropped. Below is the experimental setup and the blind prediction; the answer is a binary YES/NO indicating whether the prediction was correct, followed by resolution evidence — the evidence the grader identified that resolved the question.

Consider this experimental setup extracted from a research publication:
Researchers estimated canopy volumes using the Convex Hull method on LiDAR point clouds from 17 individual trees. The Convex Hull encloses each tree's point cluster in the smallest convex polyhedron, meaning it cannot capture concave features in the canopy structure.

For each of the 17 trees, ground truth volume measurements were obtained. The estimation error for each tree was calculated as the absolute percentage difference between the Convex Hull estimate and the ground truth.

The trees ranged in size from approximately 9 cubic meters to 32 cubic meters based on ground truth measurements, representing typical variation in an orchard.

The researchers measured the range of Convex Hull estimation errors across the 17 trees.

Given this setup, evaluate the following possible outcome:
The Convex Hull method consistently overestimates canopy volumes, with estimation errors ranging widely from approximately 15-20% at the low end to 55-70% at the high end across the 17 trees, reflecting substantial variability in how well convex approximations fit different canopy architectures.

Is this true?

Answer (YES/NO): NO